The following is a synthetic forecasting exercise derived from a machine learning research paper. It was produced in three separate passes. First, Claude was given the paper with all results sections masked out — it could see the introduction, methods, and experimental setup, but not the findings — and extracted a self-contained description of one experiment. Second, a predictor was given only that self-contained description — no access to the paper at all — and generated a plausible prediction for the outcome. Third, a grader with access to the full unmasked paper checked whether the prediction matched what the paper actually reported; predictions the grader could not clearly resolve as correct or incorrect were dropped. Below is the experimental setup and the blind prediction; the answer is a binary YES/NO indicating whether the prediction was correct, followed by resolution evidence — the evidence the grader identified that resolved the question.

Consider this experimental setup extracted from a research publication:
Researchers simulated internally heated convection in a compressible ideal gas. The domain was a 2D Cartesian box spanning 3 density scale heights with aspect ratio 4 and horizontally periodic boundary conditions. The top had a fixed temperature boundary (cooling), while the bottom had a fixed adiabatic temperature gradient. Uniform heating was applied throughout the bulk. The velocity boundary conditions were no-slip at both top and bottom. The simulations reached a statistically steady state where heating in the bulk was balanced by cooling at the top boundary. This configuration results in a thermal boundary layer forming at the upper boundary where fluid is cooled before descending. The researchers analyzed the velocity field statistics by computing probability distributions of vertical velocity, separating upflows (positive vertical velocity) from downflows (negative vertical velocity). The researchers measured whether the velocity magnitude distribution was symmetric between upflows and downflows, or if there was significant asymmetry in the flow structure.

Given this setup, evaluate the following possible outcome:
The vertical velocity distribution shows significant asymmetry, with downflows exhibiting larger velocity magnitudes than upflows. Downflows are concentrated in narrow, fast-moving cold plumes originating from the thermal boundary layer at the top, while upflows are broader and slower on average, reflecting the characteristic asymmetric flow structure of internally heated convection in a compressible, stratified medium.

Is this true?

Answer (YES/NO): YES